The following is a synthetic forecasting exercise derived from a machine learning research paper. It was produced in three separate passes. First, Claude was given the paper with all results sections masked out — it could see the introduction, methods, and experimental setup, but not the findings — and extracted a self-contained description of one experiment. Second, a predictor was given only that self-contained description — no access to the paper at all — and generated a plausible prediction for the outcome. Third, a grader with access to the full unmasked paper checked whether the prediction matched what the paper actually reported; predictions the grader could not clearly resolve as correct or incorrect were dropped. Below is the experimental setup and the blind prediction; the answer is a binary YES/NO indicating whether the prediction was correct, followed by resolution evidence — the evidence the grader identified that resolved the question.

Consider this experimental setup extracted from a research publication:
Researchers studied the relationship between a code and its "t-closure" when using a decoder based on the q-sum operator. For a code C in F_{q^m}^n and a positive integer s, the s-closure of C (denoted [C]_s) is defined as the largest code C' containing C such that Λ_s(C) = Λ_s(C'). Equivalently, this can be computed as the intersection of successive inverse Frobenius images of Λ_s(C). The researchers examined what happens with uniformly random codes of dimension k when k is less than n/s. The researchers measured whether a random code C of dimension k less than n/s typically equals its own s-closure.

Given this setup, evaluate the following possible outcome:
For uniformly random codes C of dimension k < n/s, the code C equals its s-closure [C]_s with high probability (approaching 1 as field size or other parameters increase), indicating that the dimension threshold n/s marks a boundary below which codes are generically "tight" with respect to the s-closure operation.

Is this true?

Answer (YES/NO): YES